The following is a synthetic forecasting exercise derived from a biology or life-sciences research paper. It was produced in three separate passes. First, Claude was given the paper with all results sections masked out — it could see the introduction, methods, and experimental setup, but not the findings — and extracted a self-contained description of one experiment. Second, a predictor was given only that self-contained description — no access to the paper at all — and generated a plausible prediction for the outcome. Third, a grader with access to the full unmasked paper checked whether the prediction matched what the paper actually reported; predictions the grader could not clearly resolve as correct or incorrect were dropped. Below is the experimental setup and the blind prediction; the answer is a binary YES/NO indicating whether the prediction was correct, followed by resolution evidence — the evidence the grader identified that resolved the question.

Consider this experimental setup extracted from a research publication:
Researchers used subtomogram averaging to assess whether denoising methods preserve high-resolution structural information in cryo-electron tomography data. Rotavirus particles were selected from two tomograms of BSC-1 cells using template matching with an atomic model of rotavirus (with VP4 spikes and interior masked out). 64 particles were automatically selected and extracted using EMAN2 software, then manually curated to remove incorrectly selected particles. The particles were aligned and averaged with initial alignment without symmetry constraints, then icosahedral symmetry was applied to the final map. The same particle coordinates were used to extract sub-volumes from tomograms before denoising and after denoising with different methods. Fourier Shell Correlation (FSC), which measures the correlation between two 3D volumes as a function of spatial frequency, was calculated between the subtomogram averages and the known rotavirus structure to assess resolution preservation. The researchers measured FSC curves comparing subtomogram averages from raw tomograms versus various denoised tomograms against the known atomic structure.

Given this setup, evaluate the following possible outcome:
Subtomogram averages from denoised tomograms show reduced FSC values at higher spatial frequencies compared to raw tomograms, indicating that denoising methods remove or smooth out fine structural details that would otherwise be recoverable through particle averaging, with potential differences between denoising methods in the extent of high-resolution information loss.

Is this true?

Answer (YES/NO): NO